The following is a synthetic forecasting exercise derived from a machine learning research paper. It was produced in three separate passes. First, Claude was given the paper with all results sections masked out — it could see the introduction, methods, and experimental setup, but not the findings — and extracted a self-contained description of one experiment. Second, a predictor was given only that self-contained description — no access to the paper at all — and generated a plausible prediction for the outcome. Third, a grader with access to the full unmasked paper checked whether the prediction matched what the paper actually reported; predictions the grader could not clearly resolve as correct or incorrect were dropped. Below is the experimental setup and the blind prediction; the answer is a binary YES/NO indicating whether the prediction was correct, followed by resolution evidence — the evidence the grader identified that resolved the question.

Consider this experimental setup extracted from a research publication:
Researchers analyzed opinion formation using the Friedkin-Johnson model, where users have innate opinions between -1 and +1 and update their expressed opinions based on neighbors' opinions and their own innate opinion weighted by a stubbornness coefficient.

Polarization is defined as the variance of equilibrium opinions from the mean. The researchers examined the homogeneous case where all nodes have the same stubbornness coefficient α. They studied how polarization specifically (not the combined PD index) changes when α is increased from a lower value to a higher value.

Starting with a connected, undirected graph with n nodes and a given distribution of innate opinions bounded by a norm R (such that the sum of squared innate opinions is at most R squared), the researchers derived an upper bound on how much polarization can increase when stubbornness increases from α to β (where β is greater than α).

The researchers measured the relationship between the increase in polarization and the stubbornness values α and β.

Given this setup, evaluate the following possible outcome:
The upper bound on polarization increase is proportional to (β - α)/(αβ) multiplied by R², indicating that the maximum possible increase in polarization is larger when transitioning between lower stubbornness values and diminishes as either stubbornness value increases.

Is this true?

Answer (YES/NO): NO